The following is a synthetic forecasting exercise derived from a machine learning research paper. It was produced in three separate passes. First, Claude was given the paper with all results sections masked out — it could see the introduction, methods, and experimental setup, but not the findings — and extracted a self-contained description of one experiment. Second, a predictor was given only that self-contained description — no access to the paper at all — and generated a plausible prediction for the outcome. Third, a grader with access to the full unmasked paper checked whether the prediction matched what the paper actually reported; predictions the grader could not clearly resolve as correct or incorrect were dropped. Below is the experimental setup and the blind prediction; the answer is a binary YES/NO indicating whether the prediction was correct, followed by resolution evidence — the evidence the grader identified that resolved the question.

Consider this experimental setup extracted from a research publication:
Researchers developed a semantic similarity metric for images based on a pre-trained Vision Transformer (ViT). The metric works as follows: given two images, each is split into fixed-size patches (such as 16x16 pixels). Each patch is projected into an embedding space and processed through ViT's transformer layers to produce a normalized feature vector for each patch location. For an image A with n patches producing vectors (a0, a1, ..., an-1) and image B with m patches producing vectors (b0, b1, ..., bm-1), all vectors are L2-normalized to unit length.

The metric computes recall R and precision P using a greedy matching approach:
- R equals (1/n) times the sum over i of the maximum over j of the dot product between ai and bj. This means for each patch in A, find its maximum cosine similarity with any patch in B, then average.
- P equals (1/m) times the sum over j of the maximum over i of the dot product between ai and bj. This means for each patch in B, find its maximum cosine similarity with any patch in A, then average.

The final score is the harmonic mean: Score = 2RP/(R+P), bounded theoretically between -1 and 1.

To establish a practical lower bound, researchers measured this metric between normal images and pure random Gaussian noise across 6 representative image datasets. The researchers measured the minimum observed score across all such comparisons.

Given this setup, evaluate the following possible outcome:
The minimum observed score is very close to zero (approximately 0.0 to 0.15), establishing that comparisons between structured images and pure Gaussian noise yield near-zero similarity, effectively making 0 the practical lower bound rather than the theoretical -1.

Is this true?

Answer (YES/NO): NO